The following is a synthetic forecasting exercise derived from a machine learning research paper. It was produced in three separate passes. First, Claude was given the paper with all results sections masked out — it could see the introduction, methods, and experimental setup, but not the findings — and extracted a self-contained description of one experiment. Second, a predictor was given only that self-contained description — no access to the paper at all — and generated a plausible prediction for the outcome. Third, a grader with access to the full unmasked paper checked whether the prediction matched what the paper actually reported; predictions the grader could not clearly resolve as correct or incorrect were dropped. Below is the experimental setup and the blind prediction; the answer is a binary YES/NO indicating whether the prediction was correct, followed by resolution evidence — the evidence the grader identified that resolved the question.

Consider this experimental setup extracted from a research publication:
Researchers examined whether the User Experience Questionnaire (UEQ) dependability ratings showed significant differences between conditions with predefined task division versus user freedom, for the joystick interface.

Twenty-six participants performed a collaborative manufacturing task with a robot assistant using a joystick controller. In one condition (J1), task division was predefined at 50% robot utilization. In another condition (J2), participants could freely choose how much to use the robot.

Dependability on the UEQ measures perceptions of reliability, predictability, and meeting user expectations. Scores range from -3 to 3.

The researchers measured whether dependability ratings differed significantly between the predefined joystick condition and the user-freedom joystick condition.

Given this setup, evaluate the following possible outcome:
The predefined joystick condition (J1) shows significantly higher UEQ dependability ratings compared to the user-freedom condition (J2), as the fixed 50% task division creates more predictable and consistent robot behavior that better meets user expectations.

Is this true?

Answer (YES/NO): NO